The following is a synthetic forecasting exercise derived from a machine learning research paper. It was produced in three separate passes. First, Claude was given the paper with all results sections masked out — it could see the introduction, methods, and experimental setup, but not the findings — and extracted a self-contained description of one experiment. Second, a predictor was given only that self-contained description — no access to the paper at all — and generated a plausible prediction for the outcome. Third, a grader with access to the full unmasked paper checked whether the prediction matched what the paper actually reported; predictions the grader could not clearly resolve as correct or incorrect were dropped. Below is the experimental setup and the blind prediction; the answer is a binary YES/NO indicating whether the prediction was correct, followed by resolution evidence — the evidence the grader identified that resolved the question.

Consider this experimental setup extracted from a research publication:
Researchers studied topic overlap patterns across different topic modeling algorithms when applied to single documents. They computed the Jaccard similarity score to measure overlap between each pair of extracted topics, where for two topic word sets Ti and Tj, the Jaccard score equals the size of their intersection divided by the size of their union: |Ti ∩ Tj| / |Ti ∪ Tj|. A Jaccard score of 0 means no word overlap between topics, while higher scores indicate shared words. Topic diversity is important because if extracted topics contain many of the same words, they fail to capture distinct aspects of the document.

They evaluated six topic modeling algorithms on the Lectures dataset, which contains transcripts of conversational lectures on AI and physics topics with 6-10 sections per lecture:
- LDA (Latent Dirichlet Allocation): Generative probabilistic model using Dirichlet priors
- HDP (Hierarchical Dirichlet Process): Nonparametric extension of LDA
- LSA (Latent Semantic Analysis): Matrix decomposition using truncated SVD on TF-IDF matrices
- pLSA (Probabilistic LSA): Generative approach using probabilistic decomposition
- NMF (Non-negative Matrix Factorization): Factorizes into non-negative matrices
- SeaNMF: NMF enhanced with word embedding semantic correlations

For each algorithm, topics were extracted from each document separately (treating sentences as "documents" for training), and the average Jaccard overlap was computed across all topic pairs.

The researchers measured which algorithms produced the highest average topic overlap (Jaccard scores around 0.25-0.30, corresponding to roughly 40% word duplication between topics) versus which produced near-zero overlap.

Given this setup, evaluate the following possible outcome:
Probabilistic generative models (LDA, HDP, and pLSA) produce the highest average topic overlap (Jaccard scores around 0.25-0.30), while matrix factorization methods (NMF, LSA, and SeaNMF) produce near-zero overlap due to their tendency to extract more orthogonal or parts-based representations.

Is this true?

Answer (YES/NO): NO